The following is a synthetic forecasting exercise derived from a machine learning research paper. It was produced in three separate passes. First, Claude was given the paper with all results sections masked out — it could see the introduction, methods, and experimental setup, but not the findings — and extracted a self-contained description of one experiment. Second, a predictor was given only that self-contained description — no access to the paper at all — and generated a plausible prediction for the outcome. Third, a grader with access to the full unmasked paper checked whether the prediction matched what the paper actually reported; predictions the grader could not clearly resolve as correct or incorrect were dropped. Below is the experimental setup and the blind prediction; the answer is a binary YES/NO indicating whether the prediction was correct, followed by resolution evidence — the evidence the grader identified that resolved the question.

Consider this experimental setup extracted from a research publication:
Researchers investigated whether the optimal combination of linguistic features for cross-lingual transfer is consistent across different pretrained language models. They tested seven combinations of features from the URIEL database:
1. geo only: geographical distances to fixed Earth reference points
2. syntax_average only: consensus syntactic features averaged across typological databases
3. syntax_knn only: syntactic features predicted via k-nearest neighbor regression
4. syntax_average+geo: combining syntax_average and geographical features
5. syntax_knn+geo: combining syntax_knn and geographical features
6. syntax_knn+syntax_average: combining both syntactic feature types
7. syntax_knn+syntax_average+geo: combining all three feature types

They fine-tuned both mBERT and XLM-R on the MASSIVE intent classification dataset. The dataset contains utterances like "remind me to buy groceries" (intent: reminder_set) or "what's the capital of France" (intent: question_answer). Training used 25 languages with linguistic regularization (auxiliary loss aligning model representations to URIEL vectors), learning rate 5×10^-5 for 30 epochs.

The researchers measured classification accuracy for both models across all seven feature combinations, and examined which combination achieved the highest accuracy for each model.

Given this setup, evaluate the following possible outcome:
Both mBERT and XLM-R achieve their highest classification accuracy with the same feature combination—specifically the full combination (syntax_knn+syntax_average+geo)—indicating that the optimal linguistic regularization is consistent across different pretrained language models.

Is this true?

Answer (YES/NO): YES